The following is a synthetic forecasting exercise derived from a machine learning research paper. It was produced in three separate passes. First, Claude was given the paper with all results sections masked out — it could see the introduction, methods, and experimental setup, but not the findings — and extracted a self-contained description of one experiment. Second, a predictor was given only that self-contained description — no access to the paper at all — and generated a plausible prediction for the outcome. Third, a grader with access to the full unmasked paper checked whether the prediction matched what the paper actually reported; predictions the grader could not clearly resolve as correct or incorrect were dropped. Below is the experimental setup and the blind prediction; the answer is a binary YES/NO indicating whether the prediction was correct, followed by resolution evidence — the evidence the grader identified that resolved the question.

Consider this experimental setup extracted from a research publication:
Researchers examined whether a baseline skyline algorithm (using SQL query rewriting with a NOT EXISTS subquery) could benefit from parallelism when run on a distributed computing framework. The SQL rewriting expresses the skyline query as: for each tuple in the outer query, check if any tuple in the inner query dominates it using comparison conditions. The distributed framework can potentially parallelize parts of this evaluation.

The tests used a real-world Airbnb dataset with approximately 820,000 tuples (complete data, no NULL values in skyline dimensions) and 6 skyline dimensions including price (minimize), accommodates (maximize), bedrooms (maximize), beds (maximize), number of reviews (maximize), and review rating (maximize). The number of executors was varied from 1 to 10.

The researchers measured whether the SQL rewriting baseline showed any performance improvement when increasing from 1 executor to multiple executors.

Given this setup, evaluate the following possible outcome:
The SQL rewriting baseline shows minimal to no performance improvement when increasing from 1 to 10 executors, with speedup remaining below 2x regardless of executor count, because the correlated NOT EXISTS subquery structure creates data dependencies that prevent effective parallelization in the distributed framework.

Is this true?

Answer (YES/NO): YES